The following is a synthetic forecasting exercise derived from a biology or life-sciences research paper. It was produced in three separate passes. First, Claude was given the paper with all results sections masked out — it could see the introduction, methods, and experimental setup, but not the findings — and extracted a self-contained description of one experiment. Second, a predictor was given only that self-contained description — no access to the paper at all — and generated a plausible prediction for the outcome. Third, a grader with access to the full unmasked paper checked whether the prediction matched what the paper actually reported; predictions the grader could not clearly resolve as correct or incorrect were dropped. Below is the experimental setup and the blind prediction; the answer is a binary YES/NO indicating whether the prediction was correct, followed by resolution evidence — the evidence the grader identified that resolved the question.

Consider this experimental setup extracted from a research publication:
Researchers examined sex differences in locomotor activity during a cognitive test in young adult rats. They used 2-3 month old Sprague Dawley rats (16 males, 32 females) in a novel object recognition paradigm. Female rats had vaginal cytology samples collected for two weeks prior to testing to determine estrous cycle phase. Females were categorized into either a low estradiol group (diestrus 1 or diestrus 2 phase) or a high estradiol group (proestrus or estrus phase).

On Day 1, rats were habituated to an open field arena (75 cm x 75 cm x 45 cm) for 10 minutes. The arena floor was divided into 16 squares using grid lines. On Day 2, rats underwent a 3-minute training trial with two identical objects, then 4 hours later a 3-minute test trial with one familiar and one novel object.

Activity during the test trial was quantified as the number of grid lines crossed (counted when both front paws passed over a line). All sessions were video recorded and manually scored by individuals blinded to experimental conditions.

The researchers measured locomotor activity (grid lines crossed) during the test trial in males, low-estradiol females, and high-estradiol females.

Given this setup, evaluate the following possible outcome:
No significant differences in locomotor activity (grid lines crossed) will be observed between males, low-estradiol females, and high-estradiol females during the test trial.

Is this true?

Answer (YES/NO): NO